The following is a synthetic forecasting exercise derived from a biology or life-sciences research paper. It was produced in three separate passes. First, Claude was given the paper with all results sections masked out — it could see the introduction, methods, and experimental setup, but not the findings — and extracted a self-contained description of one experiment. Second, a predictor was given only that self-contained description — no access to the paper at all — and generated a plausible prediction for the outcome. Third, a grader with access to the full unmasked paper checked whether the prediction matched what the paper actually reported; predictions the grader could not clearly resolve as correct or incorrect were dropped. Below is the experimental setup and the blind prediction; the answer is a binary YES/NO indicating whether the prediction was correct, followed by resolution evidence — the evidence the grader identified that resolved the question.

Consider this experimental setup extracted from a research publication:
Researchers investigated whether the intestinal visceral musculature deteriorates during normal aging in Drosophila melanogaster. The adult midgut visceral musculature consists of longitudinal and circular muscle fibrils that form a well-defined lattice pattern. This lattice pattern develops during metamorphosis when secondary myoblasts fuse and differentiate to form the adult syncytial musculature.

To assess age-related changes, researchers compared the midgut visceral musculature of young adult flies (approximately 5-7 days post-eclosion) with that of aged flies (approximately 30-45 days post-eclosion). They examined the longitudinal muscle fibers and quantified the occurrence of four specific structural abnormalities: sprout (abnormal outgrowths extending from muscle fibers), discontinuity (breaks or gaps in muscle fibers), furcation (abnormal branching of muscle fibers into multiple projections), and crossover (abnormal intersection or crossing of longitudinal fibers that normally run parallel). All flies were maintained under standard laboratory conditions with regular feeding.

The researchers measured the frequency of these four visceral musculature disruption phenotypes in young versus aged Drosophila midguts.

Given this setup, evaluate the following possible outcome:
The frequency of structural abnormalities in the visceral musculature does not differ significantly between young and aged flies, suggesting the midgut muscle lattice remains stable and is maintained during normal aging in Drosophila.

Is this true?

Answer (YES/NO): NO